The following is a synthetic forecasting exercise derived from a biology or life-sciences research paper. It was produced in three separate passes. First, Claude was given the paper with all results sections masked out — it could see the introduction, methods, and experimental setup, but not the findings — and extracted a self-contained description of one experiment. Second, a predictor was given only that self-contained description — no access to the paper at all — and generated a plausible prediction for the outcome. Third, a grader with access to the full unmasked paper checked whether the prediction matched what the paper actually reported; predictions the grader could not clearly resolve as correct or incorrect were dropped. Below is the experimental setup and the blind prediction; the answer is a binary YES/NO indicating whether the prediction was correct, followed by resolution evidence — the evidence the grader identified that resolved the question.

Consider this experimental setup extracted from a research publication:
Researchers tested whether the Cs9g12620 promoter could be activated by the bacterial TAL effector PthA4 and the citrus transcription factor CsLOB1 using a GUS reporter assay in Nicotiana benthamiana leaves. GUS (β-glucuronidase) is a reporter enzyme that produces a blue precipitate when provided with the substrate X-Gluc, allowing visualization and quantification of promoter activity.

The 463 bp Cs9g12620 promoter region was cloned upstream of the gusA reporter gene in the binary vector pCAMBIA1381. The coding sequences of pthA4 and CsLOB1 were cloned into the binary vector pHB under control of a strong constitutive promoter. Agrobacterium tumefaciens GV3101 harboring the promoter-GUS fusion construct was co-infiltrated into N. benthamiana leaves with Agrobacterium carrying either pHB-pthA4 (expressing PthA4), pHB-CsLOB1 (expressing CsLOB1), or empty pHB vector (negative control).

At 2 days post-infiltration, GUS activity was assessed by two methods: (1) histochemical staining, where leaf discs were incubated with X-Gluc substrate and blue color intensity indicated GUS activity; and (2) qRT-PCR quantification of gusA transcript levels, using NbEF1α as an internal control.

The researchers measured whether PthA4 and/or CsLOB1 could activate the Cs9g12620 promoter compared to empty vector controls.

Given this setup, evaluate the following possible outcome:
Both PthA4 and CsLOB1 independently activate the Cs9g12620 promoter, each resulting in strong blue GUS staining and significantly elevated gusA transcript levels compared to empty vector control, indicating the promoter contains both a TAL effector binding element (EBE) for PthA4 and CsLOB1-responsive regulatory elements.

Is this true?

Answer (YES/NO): NO